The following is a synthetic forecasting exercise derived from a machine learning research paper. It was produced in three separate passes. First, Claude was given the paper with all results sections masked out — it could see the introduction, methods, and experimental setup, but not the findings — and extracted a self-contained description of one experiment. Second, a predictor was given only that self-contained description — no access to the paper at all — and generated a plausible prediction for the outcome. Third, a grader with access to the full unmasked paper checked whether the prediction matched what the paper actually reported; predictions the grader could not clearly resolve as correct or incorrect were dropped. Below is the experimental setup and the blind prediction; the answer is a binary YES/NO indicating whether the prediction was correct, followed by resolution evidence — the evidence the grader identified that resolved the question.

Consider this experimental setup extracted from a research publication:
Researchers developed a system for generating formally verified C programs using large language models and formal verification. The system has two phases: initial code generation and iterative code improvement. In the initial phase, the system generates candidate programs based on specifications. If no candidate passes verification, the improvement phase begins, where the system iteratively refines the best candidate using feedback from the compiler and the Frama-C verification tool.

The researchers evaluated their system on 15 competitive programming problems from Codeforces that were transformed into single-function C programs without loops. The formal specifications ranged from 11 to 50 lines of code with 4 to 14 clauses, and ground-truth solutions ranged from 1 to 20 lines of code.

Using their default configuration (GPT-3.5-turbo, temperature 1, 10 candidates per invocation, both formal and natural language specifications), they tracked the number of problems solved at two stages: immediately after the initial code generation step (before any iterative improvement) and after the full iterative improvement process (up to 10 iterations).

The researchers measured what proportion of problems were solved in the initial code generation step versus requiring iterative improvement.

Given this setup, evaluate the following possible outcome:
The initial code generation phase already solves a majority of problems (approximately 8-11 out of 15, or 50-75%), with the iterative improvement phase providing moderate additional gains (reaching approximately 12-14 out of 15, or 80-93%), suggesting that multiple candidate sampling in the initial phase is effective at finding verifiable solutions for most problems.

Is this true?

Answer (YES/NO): YES